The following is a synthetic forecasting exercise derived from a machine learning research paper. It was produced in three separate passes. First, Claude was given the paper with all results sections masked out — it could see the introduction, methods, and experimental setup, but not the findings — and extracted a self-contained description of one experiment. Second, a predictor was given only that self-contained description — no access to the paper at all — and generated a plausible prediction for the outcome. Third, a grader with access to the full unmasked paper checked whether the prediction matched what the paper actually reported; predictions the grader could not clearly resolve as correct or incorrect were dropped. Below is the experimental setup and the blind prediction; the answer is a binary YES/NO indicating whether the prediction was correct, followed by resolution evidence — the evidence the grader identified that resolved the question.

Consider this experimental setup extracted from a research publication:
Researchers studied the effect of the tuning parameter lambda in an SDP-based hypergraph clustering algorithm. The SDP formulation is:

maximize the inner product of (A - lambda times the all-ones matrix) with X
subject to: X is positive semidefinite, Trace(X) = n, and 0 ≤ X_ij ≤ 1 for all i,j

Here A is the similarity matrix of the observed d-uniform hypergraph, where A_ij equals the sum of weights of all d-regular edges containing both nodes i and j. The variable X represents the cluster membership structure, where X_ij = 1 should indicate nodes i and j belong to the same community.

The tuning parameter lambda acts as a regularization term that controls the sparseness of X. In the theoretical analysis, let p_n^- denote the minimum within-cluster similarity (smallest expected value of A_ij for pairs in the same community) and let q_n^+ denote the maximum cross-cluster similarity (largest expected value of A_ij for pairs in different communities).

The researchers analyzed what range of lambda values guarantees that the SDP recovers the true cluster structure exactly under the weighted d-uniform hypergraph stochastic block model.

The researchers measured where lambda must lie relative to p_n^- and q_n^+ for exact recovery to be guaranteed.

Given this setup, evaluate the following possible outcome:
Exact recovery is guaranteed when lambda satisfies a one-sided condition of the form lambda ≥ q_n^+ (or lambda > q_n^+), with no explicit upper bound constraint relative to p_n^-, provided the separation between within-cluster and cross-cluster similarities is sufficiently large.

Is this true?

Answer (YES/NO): NO